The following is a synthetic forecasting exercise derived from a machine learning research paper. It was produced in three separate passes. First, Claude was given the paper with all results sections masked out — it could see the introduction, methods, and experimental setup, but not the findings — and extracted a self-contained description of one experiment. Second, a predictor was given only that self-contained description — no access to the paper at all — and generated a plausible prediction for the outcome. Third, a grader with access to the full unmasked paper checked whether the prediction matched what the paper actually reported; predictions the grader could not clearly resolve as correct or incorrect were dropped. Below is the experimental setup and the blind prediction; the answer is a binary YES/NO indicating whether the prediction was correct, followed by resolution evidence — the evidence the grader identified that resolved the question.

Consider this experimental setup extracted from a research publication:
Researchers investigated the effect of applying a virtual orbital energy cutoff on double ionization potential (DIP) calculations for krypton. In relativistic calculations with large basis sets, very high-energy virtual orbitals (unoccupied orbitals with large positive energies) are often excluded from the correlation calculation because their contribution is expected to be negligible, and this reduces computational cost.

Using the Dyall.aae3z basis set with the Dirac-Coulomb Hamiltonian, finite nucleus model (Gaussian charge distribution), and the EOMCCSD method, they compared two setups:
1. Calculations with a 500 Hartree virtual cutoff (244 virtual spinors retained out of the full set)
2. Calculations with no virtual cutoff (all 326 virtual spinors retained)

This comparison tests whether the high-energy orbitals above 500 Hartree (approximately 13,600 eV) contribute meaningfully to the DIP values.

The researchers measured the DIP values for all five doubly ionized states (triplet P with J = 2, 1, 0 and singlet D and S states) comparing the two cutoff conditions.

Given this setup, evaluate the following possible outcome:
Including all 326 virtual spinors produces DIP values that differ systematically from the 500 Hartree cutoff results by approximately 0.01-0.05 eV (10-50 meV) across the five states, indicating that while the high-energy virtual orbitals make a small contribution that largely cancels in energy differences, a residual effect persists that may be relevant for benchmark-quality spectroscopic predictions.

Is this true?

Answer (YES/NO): NO